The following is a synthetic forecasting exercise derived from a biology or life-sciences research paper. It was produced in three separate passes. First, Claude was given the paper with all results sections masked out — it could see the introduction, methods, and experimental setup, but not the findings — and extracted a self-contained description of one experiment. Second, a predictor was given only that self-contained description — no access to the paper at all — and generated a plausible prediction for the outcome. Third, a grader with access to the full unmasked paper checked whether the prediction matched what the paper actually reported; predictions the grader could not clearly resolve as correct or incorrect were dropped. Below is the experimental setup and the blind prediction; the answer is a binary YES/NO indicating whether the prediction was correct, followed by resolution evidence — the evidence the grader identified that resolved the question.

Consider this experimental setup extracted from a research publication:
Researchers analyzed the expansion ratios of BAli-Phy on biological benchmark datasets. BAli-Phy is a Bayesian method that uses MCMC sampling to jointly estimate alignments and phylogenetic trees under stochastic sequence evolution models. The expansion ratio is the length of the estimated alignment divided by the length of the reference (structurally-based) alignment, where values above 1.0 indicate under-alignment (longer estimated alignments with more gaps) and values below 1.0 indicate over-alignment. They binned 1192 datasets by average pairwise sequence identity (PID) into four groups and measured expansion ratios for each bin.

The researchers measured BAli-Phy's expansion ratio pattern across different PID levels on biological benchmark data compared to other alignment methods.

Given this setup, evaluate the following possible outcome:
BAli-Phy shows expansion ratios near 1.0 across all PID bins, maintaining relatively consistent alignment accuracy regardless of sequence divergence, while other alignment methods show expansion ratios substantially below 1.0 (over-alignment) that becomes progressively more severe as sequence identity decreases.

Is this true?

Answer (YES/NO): NO